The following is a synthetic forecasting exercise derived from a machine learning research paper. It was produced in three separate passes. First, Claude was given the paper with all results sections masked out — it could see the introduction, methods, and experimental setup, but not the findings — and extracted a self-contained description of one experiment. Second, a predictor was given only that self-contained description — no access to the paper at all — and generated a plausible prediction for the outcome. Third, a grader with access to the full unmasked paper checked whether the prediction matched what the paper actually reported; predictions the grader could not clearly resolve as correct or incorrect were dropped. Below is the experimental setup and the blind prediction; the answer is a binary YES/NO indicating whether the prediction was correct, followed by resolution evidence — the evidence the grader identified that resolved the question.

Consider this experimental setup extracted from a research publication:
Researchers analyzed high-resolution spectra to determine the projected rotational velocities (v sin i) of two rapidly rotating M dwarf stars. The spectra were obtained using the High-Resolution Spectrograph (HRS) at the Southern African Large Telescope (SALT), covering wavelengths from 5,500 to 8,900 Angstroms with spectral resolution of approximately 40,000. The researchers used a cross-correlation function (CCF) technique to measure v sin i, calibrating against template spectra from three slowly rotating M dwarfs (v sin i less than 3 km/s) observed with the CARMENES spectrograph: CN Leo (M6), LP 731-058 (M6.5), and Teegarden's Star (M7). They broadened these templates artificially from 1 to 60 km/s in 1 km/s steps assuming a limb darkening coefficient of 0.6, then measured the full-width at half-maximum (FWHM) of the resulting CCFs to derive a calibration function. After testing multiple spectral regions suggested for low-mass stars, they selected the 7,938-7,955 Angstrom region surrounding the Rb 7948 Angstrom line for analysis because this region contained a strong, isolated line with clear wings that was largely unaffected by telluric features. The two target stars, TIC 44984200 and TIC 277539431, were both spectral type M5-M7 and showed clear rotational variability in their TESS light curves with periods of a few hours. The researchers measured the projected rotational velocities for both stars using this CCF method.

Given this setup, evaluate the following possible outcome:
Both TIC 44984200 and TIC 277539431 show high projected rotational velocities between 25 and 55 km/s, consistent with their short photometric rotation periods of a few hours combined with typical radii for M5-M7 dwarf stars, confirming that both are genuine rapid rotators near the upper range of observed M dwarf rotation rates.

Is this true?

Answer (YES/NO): YES